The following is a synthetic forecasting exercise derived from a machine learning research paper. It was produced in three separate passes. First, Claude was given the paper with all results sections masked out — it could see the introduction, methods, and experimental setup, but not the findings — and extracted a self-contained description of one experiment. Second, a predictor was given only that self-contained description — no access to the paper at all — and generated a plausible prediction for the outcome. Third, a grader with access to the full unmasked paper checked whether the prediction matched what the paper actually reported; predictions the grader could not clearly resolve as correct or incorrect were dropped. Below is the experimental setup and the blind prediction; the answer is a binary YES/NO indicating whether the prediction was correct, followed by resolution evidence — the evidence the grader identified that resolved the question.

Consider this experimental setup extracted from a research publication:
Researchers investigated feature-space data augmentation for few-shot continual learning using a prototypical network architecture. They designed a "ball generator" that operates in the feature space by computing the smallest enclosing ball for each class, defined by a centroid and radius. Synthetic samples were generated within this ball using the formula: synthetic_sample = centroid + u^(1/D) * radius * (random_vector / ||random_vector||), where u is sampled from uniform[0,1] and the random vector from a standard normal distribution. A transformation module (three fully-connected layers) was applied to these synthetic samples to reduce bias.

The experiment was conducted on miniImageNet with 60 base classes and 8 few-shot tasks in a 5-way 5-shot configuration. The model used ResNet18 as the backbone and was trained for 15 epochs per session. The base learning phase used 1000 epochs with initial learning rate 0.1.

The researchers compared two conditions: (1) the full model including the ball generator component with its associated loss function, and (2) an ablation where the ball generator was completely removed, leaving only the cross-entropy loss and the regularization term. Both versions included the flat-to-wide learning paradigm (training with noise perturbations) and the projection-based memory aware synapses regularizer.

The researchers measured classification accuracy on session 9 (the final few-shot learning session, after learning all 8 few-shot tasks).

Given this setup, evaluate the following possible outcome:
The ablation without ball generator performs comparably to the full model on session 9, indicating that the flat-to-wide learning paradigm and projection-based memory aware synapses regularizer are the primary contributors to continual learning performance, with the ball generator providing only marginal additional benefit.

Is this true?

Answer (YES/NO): NO